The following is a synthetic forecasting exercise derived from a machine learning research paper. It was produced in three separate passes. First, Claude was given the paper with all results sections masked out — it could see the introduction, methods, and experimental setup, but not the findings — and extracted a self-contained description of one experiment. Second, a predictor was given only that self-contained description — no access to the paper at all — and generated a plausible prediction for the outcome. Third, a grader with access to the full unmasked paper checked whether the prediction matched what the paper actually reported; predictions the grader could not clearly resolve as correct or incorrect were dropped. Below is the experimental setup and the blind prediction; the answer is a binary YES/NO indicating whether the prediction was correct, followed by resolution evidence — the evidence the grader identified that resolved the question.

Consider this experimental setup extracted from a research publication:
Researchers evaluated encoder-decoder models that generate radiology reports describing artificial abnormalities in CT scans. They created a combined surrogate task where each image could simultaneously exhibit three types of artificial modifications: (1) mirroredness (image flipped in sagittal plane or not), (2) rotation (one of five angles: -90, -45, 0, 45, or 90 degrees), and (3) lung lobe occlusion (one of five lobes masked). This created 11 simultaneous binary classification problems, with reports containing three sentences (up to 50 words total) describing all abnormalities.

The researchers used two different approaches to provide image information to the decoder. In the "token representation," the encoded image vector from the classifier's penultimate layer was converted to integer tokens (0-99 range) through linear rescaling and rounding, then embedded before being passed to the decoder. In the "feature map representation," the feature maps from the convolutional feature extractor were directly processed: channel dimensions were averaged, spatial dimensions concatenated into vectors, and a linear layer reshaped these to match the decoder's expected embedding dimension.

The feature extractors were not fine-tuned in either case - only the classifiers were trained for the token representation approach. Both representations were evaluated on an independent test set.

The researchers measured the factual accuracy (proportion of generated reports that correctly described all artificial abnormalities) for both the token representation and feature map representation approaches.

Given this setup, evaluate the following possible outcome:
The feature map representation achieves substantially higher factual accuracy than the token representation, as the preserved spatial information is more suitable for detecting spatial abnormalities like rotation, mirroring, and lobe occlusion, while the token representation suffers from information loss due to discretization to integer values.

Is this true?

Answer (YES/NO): YES